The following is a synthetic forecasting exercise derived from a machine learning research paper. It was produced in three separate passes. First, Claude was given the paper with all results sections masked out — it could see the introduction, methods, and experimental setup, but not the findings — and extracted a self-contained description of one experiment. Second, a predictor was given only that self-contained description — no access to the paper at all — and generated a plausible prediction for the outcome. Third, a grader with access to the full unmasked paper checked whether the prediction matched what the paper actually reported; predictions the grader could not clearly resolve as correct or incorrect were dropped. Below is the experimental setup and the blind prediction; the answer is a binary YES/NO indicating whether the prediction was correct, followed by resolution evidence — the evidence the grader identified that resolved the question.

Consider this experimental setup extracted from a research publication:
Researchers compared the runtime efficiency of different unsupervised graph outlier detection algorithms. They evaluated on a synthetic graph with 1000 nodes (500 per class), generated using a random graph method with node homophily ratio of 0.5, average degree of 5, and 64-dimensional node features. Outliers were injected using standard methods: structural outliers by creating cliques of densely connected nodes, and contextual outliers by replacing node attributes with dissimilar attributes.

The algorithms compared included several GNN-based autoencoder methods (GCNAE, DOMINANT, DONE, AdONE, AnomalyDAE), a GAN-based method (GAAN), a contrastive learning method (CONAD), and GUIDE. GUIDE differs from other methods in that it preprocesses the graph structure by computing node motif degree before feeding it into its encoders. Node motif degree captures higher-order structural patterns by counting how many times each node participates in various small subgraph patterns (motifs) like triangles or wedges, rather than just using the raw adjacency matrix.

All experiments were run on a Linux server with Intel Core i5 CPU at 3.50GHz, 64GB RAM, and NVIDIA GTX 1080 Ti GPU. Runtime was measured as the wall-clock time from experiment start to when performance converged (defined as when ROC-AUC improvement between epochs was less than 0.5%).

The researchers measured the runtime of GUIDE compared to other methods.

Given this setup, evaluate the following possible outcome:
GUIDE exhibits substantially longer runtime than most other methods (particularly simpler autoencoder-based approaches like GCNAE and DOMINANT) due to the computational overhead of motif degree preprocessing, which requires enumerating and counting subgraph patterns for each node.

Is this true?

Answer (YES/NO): YES